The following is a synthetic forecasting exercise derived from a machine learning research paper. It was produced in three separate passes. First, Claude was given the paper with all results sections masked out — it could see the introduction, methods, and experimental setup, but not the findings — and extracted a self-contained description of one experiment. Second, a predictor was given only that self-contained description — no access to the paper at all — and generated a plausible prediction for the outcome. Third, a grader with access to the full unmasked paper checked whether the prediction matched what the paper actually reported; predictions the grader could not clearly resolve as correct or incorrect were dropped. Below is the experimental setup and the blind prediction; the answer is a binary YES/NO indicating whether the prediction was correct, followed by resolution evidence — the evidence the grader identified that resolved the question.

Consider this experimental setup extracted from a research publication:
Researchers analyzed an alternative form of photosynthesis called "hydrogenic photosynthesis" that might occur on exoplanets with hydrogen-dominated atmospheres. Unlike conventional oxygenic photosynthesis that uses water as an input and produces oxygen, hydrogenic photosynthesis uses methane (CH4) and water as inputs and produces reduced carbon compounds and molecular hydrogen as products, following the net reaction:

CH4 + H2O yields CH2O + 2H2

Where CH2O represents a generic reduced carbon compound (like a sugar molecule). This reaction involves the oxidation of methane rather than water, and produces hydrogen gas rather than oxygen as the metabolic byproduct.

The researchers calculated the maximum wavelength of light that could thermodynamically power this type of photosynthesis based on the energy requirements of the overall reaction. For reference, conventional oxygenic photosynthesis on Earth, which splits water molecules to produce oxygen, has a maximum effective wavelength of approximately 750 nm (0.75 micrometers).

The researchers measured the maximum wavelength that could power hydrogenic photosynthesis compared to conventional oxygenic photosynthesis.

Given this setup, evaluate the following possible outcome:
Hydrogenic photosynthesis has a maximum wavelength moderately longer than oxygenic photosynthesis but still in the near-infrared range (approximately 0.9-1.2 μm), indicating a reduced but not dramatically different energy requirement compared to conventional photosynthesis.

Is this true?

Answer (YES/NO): NO